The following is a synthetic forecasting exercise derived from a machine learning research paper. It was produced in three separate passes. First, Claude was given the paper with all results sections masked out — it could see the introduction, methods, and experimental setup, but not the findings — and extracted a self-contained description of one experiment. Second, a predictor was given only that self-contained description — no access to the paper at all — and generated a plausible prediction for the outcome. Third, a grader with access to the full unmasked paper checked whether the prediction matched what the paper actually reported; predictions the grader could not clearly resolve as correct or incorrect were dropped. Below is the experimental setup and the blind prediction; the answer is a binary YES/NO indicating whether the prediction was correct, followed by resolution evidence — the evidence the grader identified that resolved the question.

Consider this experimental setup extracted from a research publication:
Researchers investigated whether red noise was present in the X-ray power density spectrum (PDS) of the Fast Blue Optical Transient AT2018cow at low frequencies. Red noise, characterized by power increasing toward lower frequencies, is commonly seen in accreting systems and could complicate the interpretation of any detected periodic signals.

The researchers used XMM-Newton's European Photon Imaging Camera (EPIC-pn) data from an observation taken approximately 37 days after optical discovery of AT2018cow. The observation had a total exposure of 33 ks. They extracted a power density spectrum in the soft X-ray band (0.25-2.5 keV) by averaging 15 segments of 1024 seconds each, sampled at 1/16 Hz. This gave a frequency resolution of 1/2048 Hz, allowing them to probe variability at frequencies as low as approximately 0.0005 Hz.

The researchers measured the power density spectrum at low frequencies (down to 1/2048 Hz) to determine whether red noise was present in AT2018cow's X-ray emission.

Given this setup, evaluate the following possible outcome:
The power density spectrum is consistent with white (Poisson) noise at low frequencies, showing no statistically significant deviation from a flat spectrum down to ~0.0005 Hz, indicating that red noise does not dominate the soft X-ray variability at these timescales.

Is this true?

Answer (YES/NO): YES